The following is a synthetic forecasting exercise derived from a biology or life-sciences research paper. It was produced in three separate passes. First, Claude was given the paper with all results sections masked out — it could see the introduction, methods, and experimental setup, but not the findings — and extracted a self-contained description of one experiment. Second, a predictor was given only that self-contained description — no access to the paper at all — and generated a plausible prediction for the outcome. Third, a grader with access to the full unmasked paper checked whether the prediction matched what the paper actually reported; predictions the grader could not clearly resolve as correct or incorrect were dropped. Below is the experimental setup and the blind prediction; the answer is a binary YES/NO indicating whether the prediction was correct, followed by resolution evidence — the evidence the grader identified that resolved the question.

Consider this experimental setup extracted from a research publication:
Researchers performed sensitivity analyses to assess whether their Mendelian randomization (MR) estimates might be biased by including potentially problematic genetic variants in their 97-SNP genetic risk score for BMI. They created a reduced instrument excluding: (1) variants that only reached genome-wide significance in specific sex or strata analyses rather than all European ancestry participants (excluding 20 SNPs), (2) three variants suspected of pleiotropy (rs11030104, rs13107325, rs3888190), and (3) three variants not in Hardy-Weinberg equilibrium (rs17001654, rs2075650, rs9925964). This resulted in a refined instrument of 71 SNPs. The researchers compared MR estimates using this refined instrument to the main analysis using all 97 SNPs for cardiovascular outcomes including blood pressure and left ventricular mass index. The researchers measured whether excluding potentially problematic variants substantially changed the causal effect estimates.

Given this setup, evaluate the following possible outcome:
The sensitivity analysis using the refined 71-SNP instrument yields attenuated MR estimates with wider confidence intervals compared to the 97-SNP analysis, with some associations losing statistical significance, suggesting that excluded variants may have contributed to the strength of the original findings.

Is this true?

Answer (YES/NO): NO